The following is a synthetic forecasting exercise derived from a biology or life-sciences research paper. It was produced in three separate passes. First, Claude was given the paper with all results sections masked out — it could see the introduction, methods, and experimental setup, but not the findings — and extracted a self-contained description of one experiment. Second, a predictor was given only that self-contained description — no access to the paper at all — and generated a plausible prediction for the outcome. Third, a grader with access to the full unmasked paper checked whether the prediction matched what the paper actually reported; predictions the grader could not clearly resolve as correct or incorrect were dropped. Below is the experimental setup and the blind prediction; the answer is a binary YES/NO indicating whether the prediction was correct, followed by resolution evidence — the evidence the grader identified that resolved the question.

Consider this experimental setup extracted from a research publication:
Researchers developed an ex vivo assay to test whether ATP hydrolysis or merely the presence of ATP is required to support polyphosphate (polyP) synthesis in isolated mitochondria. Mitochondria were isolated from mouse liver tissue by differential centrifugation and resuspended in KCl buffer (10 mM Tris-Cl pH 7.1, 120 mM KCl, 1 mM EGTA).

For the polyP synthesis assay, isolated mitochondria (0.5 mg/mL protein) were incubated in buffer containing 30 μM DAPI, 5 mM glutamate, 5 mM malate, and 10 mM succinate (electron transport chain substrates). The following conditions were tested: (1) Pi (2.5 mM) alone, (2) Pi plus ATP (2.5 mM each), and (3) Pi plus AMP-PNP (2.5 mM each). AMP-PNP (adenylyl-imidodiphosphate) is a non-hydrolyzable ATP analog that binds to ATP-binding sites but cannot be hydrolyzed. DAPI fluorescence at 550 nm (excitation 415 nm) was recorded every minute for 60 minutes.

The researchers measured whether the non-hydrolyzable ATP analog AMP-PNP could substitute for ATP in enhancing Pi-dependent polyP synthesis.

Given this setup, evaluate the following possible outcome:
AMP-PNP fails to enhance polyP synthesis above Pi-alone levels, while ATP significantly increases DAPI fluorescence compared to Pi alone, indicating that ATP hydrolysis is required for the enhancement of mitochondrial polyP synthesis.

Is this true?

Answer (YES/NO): YES